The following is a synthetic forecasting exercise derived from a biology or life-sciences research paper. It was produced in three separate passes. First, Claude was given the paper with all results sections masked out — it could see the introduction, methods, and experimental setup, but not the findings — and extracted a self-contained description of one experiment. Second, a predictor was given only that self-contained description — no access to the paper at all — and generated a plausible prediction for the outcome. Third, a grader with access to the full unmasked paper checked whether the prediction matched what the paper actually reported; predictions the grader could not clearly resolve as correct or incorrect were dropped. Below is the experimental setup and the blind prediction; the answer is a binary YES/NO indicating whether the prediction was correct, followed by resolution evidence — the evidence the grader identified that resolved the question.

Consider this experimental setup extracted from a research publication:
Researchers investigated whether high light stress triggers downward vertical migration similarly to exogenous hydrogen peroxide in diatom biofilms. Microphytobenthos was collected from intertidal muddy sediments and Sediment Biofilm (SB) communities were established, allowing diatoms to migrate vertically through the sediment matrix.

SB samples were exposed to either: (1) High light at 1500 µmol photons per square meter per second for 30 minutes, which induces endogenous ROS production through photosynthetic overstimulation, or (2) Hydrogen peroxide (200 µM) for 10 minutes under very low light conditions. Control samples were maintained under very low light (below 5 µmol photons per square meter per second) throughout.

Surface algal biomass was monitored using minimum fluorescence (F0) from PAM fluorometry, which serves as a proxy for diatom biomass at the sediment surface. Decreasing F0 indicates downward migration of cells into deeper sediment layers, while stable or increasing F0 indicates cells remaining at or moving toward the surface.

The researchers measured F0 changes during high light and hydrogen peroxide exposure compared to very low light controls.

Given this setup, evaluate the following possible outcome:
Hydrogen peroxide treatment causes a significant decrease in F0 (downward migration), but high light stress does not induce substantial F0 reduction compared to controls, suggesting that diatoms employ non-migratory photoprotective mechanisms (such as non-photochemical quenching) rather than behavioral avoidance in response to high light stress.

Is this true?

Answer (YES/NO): NO